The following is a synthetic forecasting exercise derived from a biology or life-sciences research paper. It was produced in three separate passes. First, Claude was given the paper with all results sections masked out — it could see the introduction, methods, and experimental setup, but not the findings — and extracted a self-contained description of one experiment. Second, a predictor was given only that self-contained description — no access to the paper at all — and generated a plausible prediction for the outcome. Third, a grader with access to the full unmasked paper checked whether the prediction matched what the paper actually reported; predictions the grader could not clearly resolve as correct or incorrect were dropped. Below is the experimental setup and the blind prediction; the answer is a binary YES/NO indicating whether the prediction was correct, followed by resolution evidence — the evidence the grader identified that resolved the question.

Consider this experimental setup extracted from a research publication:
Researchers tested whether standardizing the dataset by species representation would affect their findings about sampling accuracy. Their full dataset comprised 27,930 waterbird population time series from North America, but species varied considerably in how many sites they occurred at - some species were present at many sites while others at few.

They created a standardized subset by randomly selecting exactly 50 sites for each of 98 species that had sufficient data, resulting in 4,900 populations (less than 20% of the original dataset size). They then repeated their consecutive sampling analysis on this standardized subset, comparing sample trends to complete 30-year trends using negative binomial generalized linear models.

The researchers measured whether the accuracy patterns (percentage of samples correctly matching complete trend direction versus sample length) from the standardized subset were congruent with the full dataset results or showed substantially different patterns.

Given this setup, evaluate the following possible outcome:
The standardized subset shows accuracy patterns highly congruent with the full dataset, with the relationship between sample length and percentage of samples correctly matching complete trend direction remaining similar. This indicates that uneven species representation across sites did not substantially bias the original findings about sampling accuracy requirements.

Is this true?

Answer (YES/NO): YES